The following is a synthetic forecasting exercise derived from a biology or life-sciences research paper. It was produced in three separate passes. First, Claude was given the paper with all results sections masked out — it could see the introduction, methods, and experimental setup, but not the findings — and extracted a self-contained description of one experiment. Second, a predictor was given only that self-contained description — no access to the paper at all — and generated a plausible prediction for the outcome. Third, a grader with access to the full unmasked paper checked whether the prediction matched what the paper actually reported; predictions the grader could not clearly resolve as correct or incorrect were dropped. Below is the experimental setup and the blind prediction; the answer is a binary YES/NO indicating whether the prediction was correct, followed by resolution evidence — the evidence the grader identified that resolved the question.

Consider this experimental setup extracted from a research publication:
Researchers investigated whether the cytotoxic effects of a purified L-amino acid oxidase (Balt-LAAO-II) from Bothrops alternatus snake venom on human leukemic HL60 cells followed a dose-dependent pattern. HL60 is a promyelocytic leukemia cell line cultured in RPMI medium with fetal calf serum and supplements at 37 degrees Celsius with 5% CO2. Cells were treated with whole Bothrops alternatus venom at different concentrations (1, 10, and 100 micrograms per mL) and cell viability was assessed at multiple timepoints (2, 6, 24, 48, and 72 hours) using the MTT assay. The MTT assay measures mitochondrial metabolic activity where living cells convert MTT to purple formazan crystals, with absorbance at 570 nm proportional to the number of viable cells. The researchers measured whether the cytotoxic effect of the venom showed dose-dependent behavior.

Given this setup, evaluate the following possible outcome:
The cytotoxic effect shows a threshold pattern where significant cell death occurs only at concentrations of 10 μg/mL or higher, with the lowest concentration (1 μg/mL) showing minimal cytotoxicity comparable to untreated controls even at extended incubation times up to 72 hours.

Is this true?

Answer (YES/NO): NO